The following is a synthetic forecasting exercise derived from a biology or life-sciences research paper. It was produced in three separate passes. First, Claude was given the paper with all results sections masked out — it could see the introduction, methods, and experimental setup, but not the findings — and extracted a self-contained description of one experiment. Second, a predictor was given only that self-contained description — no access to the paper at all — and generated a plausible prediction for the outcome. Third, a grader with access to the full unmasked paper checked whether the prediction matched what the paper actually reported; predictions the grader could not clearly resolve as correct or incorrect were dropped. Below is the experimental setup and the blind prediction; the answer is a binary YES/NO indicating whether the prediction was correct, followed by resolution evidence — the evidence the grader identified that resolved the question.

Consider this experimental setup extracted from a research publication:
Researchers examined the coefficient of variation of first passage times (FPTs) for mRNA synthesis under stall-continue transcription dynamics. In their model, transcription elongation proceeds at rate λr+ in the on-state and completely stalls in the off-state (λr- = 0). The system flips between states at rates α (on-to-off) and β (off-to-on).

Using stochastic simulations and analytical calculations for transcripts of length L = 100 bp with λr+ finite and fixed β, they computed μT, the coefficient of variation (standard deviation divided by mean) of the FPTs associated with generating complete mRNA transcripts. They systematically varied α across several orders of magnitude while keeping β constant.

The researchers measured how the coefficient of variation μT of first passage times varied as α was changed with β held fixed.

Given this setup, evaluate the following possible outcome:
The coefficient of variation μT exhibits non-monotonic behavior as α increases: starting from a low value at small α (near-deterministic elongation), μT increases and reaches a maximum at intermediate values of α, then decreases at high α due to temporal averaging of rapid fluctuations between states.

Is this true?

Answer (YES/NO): YES